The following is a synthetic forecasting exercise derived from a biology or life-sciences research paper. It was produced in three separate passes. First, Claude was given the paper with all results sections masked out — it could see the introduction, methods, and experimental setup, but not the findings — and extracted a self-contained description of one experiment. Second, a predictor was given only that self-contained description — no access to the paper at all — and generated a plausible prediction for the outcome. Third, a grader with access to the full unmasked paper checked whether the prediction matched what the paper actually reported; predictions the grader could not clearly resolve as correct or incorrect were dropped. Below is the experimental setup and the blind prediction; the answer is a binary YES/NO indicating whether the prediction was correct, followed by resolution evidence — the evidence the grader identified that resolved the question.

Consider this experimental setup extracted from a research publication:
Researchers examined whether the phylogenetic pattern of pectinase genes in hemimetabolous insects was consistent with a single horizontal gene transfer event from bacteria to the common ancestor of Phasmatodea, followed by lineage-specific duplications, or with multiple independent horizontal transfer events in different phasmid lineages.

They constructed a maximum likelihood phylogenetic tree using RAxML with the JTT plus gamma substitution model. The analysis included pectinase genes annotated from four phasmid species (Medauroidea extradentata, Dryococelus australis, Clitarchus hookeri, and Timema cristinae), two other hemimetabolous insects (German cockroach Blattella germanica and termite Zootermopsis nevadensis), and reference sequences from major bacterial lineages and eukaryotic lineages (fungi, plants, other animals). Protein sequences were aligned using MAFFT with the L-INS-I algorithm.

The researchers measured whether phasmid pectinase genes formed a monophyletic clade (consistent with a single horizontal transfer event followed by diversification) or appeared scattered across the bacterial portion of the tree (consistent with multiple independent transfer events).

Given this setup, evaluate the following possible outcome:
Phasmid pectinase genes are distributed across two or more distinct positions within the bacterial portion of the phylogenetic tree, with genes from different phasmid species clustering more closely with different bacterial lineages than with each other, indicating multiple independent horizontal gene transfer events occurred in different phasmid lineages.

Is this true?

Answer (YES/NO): NO